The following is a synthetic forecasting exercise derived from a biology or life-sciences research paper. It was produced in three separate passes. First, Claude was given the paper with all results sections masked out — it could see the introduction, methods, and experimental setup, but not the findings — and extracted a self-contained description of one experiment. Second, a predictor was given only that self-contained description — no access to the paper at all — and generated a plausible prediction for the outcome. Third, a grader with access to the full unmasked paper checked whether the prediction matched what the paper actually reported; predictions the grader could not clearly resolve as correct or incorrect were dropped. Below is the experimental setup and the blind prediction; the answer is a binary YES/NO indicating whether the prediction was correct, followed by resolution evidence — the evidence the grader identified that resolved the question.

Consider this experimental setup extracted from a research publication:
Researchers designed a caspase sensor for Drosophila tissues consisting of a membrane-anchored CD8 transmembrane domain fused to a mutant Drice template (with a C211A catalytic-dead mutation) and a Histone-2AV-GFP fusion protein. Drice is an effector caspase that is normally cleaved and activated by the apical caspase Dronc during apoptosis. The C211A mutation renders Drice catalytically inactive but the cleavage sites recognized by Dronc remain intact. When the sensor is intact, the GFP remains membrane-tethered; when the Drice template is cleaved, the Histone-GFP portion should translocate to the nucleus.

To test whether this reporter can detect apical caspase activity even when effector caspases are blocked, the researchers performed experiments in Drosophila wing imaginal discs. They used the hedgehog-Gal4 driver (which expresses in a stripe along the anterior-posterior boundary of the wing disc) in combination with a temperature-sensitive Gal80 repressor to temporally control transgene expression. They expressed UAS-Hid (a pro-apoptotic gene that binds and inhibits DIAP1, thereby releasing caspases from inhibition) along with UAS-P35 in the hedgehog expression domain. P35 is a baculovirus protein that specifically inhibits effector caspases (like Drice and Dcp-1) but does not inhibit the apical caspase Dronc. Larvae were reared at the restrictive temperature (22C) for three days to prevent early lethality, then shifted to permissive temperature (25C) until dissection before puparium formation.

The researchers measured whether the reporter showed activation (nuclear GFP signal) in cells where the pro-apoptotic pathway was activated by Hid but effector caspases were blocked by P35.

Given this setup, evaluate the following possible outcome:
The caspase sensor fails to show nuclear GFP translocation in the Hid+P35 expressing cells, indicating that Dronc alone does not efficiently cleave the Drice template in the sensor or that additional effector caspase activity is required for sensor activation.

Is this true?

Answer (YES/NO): NO